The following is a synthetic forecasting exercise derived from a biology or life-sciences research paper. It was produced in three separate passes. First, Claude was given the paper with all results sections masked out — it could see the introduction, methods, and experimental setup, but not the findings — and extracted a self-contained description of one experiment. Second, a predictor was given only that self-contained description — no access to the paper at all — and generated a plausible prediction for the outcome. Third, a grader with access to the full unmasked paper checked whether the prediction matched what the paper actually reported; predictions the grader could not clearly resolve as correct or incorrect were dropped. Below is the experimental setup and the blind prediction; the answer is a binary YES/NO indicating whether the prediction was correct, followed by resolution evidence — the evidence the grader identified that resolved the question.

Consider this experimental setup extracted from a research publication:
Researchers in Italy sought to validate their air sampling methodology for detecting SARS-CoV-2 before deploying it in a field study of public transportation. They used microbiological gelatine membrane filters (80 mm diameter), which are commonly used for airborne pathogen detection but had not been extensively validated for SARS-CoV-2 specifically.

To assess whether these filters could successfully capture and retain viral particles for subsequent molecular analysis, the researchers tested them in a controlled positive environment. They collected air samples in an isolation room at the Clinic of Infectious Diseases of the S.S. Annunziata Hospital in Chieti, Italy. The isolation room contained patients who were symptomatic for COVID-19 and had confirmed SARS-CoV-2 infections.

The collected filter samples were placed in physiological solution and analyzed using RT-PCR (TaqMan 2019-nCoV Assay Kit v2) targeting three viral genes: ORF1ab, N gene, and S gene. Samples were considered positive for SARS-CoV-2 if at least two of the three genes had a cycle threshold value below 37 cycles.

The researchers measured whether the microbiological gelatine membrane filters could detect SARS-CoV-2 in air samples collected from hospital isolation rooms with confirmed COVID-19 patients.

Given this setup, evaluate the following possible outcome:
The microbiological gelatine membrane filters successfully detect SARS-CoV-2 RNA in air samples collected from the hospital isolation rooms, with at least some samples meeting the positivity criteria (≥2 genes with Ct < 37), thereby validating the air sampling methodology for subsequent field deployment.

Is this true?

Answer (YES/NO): YES